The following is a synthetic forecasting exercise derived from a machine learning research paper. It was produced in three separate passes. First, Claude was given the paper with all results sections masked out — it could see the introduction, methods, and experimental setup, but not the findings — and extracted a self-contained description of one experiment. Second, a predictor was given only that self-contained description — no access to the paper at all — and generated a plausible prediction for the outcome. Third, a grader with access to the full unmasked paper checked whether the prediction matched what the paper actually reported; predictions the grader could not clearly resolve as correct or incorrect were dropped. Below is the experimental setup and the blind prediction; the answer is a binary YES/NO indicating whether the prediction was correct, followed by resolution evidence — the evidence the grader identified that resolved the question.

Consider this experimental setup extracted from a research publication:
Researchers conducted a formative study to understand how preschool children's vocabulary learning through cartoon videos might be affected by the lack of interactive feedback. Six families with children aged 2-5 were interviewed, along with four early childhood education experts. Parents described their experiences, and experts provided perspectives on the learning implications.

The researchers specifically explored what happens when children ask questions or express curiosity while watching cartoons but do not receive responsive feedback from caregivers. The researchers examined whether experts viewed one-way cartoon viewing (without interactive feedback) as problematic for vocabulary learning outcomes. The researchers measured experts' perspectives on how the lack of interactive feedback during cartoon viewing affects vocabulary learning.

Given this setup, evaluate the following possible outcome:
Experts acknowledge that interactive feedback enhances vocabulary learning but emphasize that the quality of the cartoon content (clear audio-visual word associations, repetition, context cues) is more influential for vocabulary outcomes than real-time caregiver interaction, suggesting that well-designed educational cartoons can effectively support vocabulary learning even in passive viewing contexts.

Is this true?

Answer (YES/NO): NO